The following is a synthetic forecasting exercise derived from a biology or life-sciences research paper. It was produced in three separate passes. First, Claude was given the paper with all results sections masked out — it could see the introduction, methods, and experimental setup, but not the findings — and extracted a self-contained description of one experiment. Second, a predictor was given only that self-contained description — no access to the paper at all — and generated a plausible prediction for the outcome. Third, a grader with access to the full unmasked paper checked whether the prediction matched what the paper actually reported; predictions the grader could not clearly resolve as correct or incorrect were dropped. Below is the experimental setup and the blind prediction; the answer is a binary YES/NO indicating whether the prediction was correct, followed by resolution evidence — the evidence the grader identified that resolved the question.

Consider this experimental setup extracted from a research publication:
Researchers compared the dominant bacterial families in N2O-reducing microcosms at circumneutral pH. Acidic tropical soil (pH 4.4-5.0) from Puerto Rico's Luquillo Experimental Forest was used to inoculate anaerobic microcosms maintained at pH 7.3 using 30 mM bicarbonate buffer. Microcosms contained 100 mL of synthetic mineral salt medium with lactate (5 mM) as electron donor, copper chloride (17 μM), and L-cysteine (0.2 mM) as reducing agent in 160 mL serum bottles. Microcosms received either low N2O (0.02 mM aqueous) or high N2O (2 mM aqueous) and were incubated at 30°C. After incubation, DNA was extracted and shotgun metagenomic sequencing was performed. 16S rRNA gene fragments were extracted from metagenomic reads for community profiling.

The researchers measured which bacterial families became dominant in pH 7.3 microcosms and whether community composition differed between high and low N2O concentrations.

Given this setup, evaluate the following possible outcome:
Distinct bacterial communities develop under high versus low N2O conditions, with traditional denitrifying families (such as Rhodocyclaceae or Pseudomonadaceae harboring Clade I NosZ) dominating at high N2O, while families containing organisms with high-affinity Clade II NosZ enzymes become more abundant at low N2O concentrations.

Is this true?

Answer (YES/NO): NO